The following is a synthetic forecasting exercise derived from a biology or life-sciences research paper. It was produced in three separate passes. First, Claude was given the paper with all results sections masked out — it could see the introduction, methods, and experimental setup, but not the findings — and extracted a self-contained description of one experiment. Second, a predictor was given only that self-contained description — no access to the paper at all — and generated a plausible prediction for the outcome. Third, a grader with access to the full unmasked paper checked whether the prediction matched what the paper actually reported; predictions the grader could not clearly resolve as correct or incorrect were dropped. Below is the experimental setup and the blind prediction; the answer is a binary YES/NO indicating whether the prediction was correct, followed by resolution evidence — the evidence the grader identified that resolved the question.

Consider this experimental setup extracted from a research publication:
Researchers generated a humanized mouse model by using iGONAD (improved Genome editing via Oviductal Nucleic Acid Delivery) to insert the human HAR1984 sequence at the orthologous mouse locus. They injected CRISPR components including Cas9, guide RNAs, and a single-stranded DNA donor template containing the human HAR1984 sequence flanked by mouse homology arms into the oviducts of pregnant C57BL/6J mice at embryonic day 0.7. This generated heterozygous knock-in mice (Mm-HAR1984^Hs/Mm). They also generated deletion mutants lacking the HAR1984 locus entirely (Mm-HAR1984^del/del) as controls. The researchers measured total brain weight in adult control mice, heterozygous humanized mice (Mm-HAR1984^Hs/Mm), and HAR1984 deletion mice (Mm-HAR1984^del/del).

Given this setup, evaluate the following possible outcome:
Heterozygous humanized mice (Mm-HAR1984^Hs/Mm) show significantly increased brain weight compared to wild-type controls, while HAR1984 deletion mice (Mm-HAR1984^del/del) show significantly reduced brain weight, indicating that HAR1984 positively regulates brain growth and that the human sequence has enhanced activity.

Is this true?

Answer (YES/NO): NO